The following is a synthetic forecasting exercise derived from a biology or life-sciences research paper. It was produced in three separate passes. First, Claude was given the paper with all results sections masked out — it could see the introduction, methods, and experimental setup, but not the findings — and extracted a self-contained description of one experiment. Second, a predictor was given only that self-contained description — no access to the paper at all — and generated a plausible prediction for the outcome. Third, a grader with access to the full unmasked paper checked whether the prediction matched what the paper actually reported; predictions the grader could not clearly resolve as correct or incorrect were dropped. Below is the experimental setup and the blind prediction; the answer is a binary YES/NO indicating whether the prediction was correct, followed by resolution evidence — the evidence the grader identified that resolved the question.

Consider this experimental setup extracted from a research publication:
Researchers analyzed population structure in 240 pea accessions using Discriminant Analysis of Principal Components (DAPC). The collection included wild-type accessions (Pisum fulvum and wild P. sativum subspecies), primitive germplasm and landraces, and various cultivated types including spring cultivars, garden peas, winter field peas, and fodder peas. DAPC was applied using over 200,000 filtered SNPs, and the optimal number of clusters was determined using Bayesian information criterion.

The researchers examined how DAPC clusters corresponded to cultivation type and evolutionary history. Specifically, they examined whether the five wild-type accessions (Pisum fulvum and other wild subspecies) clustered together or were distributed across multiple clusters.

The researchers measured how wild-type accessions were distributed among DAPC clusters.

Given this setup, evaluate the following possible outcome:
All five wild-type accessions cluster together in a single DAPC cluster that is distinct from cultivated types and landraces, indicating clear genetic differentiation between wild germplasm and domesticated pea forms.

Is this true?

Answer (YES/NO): YES